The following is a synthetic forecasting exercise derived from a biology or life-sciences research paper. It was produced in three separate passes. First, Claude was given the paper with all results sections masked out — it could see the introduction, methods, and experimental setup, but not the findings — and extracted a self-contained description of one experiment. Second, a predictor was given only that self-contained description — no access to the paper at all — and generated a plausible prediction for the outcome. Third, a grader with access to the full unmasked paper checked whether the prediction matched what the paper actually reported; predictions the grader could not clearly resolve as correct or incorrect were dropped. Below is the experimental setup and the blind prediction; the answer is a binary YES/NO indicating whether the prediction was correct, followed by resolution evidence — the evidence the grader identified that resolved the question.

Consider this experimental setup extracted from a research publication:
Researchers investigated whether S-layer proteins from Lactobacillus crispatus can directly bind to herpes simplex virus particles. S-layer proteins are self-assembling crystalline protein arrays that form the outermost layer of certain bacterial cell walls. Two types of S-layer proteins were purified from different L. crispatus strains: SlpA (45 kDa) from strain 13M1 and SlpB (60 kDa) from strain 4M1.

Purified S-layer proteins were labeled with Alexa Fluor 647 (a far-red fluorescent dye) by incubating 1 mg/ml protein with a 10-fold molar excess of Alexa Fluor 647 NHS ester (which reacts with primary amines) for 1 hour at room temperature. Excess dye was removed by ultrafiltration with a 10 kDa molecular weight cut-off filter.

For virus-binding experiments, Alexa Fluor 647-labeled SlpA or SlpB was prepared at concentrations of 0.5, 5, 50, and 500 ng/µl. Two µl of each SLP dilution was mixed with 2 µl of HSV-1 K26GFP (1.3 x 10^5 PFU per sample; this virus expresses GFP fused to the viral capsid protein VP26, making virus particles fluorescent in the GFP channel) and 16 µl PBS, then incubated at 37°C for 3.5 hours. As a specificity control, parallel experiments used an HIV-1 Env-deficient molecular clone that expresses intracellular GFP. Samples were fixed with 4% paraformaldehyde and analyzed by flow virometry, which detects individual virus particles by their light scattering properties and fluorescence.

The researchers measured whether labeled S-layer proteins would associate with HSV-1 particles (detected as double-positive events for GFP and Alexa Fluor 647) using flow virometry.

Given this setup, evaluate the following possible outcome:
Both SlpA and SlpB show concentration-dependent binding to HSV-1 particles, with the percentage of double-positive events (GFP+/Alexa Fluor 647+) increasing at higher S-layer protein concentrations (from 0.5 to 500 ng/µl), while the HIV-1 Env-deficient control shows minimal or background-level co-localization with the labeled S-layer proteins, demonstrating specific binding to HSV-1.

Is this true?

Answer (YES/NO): YES